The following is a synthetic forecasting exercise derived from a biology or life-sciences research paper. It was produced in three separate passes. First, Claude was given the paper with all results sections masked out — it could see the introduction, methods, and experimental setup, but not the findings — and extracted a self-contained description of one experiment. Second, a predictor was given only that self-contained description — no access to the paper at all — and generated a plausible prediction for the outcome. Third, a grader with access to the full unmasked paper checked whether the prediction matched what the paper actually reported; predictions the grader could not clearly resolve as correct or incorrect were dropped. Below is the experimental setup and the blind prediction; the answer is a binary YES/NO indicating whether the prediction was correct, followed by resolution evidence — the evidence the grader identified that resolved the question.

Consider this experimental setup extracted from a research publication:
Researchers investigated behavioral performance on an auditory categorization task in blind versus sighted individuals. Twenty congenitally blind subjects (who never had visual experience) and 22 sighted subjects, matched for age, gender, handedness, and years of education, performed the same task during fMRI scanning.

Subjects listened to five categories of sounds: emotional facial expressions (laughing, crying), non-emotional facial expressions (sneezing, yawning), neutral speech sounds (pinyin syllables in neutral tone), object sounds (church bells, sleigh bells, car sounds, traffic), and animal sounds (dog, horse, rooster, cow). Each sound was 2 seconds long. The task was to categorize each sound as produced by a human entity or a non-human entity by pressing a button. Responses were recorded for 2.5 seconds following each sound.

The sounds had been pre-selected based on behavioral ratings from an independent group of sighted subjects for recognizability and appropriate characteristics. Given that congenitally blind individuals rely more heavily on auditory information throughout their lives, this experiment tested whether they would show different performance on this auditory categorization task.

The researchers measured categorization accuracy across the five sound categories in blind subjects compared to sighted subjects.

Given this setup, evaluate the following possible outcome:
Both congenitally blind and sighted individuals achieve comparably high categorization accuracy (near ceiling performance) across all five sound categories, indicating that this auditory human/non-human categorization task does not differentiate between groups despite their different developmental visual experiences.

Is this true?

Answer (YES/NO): YES